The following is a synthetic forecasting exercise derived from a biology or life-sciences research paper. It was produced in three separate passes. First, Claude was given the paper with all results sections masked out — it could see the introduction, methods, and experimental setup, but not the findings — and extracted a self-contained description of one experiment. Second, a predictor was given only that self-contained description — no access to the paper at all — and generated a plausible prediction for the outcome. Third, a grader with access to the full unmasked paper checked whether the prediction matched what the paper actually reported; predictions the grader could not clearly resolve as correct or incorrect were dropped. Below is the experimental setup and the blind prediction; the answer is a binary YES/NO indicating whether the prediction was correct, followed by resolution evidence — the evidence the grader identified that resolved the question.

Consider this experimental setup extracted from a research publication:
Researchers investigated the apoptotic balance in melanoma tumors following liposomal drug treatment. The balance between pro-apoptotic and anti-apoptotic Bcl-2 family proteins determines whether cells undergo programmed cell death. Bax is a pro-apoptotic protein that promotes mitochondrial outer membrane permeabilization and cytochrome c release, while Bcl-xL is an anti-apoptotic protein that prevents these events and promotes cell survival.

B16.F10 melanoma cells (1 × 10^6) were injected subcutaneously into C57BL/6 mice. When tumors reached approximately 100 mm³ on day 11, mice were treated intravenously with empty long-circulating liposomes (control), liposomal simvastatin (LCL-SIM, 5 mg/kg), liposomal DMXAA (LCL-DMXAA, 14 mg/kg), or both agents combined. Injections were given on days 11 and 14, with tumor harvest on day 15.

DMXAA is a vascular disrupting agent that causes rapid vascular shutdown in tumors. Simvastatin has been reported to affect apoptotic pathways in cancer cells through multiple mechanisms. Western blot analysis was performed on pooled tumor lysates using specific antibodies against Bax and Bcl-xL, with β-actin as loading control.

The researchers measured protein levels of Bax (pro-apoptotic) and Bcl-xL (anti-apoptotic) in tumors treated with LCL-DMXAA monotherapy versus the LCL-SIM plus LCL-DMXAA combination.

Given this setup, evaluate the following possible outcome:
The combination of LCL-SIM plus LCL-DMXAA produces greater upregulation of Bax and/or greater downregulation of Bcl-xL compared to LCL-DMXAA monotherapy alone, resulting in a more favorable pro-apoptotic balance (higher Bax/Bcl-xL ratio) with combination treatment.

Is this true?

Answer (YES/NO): YES